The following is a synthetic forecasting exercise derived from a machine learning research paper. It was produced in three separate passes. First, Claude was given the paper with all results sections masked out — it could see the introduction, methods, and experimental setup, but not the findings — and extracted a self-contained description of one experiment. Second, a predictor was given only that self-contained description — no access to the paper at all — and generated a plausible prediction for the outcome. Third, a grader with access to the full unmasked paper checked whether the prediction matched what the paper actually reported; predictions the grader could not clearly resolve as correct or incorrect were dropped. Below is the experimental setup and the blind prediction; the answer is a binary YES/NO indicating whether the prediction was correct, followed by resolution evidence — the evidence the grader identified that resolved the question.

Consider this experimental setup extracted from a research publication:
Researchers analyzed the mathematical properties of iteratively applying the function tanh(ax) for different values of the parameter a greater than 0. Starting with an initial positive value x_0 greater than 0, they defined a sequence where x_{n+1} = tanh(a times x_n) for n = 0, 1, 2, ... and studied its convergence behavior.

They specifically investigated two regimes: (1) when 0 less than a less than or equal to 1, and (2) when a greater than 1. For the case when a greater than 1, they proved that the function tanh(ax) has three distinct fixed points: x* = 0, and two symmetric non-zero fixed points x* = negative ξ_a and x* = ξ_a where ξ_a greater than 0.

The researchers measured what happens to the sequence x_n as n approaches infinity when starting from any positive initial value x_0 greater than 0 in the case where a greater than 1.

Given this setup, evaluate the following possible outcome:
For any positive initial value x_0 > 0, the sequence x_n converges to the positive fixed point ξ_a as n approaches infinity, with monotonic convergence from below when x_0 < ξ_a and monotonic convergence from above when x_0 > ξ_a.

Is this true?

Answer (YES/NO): NO